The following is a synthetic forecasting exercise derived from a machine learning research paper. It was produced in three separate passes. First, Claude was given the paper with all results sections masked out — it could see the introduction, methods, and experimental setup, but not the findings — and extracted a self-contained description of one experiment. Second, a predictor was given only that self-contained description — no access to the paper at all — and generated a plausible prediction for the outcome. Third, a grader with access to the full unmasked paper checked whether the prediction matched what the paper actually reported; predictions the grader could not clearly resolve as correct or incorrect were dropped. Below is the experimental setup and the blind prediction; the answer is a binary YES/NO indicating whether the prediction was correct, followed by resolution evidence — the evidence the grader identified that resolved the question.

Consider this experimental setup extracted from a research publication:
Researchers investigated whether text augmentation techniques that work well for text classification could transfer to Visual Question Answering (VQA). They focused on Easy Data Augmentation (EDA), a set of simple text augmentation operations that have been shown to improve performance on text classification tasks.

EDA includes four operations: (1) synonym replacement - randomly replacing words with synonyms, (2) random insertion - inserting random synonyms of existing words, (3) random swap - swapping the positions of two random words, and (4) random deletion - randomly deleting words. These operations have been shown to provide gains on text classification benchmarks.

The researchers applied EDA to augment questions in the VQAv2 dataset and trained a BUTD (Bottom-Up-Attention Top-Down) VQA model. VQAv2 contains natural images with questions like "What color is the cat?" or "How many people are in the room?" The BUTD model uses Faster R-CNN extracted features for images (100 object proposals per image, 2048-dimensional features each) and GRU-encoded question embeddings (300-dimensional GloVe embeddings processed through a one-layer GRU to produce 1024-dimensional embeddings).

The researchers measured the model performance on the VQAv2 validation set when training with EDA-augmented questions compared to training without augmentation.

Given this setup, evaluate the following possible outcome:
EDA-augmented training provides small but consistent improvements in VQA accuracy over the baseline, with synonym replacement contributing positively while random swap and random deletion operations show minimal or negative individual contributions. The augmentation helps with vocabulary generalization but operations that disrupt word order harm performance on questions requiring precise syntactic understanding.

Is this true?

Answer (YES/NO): NO